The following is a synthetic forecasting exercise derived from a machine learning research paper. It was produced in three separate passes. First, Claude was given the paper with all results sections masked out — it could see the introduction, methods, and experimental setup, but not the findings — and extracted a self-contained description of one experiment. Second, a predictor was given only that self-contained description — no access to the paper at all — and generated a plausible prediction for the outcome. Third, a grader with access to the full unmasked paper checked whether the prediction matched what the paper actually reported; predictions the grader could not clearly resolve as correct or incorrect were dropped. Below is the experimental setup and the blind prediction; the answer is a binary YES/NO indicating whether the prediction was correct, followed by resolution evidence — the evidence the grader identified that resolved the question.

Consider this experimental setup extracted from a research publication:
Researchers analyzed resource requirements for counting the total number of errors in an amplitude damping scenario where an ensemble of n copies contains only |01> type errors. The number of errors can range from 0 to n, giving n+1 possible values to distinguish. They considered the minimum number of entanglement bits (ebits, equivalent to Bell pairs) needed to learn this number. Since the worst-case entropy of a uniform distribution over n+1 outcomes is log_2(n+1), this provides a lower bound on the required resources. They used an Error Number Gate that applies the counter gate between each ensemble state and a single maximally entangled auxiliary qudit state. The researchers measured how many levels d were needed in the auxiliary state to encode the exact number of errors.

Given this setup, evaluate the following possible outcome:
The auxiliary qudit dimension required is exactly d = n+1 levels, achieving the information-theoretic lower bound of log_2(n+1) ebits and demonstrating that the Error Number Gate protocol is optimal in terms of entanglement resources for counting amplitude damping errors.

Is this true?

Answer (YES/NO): YES